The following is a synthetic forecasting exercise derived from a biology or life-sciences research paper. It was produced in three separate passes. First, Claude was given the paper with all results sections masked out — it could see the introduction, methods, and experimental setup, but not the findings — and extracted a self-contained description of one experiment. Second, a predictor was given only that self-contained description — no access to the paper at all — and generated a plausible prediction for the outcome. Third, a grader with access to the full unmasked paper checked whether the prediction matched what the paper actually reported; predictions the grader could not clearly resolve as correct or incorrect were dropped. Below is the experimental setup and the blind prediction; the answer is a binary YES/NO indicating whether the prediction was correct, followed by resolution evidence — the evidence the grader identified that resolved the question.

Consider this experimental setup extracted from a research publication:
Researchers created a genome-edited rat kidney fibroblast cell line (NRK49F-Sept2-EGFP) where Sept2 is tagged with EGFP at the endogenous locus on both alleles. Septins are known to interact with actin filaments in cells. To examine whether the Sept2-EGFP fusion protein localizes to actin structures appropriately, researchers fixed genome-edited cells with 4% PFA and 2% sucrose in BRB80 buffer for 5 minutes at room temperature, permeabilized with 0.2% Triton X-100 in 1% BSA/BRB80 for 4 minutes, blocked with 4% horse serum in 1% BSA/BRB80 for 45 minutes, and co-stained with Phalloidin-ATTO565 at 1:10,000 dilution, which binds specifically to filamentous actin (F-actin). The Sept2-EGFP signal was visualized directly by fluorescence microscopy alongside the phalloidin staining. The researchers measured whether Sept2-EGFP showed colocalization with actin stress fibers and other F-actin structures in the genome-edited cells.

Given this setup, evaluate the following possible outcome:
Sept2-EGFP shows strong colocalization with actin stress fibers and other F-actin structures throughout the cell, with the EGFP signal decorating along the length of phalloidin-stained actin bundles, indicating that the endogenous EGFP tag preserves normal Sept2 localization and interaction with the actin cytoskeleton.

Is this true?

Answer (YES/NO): YES